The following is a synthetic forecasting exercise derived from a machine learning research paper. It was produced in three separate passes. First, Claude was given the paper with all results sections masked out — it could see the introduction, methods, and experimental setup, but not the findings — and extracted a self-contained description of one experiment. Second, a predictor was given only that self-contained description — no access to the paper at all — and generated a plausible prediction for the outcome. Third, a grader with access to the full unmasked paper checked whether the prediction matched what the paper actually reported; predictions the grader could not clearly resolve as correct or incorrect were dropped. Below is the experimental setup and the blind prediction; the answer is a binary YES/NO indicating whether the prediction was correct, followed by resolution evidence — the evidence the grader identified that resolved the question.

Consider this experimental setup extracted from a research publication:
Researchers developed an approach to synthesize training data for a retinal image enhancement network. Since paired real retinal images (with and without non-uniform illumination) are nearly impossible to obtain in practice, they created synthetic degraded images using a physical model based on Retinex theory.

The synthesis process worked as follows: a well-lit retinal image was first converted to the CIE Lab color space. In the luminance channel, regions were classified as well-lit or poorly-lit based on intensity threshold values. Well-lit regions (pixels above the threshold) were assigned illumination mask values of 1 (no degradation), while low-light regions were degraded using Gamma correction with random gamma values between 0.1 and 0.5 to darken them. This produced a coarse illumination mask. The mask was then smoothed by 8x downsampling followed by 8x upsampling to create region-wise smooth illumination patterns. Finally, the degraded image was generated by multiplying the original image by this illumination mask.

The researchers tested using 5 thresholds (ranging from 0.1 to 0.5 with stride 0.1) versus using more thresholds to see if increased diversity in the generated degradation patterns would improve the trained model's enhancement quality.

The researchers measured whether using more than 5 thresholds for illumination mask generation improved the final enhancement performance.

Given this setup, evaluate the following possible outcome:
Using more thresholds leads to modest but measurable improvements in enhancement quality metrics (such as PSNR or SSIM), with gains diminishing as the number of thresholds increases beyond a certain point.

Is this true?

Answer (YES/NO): NO